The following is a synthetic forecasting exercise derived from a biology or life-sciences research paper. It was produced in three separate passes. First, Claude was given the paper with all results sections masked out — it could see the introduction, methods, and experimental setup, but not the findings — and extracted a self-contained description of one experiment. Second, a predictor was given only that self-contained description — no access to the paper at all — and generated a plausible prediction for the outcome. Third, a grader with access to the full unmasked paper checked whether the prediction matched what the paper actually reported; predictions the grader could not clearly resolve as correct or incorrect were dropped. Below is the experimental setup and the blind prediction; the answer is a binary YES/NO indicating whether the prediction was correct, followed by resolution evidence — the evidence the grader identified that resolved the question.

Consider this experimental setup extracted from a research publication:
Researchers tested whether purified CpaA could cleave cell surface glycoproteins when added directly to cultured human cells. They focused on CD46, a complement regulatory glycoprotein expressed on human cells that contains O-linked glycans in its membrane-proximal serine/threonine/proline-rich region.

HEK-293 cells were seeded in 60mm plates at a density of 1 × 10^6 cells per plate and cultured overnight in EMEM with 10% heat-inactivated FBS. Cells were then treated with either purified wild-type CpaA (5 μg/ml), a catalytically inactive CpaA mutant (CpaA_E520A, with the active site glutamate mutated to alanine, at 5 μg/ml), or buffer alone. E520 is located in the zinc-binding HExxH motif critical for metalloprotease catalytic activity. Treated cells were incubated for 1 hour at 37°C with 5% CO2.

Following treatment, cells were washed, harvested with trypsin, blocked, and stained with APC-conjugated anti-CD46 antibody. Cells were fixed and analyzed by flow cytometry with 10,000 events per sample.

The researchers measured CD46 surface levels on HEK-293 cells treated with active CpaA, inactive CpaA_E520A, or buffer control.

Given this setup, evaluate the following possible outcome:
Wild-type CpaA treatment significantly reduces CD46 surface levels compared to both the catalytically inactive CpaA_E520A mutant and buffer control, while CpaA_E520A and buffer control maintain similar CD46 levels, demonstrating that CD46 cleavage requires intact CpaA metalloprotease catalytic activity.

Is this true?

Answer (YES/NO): NO